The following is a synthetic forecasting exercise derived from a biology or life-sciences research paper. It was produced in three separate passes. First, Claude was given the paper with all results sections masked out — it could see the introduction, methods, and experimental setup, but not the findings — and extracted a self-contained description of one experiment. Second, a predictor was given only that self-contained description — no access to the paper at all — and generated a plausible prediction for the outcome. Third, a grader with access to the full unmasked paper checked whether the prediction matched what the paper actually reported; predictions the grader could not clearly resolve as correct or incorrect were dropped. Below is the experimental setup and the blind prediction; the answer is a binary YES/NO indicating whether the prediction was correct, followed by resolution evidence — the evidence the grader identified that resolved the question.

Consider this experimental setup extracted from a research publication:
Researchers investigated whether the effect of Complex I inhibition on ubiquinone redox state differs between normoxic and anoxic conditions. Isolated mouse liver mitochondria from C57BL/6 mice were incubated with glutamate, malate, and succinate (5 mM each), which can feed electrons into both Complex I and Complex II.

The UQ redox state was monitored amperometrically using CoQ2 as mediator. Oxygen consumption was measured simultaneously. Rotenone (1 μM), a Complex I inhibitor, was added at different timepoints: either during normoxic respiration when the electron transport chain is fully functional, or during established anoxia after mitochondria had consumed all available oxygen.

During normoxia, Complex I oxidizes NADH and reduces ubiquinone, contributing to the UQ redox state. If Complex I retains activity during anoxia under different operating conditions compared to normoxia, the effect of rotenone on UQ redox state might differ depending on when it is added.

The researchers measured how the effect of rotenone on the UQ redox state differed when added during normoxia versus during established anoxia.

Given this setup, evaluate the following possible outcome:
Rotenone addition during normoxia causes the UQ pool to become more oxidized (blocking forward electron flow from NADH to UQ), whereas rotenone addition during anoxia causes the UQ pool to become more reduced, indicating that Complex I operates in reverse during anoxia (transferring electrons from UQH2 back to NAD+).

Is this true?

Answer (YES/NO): NO